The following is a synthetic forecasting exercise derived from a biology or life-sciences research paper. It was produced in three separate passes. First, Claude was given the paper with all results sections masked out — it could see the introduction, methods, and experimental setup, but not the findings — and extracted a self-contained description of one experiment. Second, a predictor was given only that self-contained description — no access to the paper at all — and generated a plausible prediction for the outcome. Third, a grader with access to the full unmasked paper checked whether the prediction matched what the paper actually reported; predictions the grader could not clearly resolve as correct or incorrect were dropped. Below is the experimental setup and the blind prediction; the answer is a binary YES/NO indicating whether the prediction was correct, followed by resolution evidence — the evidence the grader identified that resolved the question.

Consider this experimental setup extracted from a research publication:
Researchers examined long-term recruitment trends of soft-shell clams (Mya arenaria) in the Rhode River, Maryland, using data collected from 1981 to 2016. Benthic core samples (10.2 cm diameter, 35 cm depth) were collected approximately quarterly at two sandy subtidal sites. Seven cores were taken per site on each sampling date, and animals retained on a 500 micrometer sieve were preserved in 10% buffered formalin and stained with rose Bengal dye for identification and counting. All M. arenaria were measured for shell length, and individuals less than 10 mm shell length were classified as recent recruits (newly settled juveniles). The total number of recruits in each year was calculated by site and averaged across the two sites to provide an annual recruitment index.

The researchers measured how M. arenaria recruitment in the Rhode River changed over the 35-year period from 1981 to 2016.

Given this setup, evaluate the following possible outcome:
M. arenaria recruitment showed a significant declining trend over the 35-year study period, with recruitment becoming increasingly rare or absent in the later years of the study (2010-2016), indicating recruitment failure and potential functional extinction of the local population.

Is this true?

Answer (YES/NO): YES